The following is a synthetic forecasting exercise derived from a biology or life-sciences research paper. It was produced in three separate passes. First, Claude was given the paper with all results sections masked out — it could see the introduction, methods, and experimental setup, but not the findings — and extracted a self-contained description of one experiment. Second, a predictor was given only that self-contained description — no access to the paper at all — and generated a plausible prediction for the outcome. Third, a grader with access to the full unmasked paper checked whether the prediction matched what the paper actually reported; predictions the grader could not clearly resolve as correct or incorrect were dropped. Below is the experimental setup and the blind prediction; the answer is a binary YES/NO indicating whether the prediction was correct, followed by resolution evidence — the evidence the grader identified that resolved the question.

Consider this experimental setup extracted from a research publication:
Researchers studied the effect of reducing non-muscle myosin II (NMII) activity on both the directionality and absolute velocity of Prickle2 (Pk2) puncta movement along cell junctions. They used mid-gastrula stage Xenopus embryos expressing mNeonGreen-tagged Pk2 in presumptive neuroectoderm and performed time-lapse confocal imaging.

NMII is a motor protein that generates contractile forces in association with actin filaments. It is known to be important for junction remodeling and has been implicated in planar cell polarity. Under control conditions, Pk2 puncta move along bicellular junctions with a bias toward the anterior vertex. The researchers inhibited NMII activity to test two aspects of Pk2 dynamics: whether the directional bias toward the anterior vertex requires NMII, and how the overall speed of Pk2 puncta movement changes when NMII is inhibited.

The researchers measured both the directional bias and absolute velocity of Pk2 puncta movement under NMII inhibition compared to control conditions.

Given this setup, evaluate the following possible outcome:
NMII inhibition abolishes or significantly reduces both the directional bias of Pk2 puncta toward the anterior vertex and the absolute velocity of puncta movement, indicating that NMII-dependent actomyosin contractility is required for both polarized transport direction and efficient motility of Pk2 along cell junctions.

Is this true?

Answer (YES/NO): NO